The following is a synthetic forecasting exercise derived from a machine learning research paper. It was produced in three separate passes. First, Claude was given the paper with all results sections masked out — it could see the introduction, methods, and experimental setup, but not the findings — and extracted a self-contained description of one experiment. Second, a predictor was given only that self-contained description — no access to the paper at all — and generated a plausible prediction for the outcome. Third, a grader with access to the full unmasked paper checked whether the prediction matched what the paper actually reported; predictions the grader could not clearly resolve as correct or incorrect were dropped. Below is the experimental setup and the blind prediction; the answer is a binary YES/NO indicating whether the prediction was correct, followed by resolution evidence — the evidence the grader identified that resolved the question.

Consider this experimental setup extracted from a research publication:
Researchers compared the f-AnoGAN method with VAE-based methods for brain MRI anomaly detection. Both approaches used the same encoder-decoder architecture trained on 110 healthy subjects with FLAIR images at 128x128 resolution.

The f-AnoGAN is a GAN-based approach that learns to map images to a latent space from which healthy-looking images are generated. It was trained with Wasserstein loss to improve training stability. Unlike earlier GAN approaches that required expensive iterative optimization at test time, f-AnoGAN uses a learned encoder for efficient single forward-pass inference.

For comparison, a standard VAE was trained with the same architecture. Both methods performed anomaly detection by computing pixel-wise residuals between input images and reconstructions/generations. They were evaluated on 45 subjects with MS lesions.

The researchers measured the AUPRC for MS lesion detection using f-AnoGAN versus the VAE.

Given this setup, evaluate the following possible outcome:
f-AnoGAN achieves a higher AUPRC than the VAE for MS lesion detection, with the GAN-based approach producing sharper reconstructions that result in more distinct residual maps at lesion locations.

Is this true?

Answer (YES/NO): YES